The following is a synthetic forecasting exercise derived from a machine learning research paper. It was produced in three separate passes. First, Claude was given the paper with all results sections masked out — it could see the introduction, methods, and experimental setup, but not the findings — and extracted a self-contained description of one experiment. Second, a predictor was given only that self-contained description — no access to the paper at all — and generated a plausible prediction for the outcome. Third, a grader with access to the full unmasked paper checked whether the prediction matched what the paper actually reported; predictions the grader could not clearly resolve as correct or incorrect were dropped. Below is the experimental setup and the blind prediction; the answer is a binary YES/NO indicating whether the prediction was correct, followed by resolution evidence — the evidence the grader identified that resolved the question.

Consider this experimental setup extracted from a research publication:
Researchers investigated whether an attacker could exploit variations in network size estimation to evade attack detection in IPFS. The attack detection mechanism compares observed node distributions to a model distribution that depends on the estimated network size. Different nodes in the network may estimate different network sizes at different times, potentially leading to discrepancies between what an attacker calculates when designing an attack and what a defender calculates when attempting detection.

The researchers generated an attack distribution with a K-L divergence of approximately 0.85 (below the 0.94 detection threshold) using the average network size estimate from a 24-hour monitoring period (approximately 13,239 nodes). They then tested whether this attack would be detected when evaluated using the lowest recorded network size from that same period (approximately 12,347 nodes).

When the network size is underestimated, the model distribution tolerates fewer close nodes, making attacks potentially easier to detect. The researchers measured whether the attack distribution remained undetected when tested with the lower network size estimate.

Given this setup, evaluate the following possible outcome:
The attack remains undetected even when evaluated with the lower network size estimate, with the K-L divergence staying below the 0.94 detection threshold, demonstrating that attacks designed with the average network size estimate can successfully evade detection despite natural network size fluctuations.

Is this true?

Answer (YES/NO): YES